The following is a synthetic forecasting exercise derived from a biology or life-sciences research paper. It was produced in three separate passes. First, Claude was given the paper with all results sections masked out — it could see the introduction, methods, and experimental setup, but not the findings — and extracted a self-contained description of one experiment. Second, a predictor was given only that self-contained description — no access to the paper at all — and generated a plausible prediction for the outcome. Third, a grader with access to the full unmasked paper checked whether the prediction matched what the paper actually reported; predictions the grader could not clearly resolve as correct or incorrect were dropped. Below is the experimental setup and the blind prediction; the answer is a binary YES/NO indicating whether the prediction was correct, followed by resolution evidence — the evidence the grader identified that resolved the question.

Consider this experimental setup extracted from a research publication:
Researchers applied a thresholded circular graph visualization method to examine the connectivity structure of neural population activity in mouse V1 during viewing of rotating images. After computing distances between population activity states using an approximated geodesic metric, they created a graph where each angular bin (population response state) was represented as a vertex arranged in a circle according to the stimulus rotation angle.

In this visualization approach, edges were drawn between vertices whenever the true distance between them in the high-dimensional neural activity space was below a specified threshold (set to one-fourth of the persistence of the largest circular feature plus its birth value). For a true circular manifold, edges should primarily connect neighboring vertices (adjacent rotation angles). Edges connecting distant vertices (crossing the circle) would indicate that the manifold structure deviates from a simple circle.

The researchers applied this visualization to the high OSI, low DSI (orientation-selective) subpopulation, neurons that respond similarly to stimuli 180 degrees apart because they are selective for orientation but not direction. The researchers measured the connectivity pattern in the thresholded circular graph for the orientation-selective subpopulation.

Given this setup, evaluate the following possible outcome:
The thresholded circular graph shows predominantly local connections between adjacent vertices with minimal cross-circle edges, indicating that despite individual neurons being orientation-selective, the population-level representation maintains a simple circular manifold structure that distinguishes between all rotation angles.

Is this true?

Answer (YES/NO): NO